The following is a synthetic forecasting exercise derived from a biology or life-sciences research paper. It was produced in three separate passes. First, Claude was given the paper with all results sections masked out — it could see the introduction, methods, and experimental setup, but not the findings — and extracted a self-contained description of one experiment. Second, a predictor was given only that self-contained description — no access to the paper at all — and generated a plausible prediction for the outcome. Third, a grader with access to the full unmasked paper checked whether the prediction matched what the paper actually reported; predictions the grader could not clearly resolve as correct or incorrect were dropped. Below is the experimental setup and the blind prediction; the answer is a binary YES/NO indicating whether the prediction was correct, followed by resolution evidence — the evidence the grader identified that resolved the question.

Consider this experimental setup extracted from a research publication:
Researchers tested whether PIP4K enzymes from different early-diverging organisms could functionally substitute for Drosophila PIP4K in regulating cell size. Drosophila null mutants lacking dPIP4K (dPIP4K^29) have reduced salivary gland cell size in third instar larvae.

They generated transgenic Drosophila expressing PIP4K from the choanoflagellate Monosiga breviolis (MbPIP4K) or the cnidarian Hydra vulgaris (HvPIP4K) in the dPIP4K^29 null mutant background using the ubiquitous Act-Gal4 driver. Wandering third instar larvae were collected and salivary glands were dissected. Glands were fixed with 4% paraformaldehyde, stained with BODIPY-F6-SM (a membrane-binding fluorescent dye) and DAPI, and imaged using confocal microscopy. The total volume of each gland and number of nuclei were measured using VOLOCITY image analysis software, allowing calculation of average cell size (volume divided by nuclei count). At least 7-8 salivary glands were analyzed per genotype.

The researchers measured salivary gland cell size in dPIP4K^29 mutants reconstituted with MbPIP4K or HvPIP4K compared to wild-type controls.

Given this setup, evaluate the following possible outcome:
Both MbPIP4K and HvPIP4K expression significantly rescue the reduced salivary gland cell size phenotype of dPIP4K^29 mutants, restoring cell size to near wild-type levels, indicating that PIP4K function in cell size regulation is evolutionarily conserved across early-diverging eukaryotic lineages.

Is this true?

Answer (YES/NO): NO